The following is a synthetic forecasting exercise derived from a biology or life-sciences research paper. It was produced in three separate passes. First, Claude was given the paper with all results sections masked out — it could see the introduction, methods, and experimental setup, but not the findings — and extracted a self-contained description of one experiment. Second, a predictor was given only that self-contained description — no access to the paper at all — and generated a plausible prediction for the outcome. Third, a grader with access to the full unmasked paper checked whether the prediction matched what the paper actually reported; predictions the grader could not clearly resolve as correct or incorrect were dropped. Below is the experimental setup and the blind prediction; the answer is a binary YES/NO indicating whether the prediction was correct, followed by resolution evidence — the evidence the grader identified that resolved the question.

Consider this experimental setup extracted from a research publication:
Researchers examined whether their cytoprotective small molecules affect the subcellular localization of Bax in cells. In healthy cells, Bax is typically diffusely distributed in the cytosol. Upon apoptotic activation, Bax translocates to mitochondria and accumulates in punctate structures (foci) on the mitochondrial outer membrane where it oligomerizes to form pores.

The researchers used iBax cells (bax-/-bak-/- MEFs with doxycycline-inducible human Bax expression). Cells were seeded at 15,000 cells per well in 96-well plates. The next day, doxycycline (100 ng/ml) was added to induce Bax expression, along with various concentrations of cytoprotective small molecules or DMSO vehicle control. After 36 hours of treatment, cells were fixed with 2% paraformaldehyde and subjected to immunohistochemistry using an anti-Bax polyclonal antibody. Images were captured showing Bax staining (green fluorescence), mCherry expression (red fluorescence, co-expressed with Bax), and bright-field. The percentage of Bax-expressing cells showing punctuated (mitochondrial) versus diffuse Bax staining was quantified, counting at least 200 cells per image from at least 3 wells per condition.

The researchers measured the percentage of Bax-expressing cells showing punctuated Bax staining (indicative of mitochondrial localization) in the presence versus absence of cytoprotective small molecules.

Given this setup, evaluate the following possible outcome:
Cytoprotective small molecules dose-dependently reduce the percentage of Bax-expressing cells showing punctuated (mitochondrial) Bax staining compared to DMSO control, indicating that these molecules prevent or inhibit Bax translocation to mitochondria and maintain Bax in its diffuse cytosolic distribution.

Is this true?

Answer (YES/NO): NO